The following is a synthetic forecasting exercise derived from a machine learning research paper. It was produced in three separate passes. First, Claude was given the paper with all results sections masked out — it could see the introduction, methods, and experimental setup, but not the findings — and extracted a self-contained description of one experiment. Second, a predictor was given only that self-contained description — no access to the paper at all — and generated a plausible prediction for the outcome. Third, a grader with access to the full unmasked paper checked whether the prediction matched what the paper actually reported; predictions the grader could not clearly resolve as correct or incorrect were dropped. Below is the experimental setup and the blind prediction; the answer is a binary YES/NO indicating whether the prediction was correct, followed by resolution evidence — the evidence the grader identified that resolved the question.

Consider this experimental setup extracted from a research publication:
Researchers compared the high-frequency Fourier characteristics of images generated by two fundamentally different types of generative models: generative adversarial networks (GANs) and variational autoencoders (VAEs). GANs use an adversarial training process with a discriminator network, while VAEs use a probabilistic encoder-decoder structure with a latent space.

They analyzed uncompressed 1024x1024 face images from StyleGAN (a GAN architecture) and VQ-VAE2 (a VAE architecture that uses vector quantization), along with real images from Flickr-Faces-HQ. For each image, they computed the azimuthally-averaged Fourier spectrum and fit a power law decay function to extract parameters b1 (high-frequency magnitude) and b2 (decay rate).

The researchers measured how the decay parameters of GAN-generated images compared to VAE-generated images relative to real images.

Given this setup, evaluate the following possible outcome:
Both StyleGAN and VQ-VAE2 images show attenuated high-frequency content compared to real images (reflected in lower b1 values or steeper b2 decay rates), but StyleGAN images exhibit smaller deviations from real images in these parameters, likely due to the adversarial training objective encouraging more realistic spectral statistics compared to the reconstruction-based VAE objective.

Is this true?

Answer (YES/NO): NO